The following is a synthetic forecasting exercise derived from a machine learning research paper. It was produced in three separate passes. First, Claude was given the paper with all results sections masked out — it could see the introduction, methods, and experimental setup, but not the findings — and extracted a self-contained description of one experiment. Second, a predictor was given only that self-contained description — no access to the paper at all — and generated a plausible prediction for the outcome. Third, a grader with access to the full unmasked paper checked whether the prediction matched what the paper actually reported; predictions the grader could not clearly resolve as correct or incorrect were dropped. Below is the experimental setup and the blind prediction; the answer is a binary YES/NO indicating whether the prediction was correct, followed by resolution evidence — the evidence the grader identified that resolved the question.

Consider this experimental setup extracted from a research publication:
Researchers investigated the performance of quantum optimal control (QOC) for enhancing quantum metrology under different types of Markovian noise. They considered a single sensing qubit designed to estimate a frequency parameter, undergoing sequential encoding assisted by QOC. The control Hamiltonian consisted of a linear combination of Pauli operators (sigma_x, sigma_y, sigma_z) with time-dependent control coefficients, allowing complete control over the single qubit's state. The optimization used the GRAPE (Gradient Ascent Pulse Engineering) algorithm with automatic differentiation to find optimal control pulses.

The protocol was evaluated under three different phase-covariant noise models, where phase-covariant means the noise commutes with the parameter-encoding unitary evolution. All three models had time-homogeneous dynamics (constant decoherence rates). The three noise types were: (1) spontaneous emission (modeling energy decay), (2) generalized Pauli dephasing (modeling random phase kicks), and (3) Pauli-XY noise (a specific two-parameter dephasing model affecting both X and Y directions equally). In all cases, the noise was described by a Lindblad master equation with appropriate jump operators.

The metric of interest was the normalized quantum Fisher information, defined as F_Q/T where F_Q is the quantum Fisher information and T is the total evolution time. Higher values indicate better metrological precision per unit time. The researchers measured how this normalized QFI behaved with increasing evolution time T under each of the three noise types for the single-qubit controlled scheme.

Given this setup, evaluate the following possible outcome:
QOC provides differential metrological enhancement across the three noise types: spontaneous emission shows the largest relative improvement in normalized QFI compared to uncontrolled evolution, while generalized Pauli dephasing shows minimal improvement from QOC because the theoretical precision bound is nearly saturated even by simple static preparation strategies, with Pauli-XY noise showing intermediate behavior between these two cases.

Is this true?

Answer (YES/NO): NO